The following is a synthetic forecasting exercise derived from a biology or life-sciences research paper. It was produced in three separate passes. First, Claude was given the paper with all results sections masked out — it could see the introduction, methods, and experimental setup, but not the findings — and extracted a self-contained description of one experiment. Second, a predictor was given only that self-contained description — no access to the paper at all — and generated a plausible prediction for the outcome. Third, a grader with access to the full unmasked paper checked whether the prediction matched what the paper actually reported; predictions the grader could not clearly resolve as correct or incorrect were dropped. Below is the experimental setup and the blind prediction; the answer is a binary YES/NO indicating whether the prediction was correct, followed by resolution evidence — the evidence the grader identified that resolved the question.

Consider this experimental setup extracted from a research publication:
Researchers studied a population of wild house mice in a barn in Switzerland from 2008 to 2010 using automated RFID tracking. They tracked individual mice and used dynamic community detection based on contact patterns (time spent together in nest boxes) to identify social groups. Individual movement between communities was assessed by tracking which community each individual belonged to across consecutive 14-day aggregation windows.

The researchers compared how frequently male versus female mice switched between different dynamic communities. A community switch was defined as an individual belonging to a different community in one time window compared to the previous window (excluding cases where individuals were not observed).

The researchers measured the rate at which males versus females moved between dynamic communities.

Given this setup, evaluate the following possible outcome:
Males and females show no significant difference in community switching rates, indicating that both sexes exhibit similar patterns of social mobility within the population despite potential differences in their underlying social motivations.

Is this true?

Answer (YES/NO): NO